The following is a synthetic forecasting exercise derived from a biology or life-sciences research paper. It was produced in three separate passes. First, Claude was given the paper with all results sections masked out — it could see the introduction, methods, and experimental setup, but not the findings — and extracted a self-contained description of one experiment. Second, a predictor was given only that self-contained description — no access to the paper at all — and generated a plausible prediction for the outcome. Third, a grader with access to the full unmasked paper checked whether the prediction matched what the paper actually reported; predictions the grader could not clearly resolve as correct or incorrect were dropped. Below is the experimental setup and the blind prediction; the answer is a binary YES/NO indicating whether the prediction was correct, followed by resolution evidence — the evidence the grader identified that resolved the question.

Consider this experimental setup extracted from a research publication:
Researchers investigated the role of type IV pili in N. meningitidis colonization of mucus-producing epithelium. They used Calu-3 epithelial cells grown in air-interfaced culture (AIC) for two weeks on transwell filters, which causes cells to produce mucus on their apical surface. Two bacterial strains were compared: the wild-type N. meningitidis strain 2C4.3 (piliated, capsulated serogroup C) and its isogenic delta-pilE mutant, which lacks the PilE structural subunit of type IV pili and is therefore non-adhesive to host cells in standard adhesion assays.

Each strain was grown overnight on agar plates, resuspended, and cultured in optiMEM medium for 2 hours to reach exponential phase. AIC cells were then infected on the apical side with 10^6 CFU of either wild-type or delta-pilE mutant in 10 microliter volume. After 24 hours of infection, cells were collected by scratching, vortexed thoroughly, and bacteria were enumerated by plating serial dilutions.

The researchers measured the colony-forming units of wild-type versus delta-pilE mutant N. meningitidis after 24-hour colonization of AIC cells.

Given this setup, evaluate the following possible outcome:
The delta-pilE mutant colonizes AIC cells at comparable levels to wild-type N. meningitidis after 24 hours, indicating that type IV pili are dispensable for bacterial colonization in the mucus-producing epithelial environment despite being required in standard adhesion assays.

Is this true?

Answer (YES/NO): YES